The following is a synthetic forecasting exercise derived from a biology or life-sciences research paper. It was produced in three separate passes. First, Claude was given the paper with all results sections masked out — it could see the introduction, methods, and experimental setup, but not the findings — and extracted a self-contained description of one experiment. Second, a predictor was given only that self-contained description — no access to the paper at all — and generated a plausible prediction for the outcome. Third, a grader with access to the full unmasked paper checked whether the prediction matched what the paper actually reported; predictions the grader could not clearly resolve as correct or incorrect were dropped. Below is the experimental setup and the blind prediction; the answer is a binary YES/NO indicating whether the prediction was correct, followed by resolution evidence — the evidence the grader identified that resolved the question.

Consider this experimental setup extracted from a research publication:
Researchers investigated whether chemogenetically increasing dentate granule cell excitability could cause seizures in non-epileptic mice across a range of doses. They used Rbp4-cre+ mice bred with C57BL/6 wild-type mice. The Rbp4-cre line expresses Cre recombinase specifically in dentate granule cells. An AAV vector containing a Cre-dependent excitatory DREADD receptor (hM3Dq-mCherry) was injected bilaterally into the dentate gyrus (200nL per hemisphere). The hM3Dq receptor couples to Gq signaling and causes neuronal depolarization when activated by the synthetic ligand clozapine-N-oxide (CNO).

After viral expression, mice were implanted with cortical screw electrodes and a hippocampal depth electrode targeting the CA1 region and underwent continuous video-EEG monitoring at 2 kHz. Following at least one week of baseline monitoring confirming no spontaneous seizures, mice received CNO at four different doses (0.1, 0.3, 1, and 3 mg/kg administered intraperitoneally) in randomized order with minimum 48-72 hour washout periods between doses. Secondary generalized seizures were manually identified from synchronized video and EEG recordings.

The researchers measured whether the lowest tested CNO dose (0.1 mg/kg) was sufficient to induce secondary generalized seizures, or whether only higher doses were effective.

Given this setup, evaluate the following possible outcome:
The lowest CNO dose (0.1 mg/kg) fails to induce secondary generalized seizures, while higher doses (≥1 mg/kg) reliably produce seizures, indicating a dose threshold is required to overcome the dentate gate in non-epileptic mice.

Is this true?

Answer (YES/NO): YES